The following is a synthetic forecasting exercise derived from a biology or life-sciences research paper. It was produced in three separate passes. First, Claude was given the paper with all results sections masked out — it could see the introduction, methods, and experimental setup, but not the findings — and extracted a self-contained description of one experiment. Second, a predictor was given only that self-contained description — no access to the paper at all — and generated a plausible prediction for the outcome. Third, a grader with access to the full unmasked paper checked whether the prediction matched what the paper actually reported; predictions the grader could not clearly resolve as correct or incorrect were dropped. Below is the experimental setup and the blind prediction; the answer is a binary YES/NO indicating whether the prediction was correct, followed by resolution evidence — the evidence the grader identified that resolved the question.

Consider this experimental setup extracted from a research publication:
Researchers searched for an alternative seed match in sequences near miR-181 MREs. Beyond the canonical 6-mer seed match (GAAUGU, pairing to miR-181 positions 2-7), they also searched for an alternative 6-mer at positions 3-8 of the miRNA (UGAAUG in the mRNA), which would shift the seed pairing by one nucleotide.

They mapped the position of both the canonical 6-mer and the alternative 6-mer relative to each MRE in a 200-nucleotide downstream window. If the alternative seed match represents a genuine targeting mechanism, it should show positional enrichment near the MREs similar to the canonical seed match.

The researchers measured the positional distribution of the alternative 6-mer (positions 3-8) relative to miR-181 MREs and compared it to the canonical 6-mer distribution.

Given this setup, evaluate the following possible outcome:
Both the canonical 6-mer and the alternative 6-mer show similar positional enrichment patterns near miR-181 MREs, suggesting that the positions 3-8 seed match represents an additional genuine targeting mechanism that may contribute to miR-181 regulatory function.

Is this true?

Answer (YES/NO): NO